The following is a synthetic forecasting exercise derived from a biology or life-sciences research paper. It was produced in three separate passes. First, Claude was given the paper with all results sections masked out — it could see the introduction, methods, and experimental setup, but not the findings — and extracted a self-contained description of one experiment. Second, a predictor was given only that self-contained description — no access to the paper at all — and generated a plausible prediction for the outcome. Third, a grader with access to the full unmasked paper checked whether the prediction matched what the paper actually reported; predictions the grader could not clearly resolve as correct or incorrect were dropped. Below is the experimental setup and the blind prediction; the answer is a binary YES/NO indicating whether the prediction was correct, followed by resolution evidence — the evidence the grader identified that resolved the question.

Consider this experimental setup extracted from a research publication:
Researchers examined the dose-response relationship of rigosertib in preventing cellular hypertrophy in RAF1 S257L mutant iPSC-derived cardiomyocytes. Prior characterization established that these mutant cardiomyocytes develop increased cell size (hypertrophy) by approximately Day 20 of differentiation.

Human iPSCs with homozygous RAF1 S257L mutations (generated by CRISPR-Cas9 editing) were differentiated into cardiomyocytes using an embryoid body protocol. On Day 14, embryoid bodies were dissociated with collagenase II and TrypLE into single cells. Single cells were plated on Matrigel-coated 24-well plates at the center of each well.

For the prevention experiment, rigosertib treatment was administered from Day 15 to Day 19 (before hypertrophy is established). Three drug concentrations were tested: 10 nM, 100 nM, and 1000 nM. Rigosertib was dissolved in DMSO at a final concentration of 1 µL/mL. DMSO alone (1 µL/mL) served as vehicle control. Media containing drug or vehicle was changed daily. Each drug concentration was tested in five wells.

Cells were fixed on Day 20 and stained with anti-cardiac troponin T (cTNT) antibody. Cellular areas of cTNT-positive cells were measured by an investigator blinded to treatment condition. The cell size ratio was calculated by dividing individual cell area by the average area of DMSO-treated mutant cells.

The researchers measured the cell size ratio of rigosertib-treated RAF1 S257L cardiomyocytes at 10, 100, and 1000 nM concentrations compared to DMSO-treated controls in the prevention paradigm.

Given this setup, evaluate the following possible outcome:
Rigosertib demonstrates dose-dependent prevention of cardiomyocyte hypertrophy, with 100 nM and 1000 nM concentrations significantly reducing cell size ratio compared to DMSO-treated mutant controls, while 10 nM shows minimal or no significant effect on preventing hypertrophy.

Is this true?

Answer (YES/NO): YES